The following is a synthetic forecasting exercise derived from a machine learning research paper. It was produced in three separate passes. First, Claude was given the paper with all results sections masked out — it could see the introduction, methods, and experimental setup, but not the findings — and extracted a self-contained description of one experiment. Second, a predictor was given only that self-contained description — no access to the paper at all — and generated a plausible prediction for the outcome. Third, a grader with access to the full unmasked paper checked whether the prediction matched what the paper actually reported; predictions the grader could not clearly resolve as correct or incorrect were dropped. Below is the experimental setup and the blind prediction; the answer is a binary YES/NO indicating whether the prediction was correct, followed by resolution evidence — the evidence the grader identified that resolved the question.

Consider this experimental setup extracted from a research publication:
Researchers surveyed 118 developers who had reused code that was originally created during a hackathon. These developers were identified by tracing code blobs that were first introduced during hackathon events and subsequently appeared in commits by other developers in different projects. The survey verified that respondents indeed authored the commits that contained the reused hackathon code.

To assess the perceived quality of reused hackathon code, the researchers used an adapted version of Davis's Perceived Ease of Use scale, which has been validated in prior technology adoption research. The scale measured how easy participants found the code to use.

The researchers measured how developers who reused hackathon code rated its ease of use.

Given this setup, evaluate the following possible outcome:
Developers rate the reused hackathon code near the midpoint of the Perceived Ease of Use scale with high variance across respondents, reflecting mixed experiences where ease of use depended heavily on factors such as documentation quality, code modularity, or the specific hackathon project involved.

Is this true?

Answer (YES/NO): NO